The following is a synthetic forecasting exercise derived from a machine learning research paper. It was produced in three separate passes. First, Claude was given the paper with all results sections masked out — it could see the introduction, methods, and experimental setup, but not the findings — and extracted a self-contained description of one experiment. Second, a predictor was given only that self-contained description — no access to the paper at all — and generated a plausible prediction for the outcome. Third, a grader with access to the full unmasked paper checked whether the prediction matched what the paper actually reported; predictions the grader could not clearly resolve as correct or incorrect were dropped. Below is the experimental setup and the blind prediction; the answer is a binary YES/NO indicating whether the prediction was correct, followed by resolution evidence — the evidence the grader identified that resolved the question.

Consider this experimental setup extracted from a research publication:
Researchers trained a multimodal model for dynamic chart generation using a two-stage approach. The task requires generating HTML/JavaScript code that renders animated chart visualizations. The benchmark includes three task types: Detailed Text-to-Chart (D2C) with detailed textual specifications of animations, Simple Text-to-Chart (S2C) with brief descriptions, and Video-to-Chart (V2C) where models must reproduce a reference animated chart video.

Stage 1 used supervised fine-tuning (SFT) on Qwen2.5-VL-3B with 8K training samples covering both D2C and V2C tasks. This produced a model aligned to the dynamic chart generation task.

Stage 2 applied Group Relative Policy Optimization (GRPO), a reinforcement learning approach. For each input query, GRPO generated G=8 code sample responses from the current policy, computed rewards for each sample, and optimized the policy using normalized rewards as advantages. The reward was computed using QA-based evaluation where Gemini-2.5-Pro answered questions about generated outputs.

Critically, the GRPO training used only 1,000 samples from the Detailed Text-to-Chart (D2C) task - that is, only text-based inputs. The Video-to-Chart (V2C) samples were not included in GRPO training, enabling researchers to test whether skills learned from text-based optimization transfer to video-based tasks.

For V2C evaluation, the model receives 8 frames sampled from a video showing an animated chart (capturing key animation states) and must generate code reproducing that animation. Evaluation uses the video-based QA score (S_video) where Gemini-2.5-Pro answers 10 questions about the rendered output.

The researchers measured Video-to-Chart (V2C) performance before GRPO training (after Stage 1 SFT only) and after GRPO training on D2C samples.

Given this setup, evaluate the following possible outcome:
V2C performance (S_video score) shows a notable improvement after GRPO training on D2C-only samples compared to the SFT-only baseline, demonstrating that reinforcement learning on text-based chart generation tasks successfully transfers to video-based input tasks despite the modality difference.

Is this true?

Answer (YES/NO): YES